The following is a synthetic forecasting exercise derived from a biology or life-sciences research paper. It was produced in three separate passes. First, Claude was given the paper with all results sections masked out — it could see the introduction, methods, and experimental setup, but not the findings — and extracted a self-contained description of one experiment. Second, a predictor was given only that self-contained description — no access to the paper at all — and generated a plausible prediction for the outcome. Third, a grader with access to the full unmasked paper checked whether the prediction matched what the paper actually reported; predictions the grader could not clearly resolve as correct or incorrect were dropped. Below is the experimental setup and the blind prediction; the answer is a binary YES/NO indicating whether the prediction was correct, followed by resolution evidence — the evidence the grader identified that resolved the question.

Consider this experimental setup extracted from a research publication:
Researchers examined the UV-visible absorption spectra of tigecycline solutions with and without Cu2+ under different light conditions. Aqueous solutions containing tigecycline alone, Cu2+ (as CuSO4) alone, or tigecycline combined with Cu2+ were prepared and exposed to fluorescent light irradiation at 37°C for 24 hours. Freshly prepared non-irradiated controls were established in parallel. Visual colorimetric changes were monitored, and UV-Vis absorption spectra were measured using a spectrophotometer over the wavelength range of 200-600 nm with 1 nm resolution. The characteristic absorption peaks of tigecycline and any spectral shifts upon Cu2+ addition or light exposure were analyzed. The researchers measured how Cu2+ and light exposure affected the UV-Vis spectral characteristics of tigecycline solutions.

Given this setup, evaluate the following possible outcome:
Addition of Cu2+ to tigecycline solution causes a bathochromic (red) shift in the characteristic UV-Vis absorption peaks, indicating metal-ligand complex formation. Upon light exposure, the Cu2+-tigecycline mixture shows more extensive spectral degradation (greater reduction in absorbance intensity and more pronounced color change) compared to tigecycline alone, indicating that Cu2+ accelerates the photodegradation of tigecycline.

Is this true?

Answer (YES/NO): YES